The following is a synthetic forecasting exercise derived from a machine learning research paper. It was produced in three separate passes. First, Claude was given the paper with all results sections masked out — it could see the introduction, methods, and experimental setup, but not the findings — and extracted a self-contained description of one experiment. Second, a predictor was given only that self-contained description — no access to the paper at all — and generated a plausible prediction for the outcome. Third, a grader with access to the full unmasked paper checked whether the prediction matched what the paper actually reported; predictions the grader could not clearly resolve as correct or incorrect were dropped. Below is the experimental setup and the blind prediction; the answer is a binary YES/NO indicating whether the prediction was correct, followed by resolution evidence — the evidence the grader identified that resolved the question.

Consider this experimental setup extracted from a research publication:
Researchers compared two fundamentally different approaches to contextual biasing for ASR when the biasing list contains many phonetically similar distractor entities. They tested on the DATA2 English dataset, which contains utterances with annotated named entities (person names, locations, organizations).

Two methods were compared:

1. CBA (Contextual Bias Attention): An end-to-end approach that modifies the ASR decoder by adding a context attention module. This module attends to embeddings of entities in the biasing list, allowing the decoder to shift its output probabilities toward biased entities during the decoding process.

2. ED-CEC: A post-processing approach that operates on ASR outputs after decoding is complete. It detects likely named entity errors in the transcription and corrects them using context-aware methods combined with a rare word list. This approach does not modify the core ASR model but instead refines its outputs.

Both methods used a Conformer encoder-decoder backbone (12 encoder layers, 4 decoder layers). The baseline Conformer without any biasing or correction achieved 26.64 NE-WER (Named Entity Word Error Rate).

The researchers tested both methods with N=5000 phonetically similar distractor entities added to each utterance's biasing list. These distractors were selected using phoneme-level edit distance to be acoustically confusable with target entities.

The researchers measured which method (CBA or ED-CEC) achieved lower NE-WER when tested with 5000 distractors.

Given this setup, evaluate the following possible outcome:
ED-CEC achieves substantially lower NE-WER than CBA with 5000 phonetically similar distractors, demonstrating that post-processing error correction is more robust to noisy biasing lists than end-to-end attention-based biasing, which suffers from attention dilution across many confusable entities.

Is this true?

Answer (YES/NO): YES